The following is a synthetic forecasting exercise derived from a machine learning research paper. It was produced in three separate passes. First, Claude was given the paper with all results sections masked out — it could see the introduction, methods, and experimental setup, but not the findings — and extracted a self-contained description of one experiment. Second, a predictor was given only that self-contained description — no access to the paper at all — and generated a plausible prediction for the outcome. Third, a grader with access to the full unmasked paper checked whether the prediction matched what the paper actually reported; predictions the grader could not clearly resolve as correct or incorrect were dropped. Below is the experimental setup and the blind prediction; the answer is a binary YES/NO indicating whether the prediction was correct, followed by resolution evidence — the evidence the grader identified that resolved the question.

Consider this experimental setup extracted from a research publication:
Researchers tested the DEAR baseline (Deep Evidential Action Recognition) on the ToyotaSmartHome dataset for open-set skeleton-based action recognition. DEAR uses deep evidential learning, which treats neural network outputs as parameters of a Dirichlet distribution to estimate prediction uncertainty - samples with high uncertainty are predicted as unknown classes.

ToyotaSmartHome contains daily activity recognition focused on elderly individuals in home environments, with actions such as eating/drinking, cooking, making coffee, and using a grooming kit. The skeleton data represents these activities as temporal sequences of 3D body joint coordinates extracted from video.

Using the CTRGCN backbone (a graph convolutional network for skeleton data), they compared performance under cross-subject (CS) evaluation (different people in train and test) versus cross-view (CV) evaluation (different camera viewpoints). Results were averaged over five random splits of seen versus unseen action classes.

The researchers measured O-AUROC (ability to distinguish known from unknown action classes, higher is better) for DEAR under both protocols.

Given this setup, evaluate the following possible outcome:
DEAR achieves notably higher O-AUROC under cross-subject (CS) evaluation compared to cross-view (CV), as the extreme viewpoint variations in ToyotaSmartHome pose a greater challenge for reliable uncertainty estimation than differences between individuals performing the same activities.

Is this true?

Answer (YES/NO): YES